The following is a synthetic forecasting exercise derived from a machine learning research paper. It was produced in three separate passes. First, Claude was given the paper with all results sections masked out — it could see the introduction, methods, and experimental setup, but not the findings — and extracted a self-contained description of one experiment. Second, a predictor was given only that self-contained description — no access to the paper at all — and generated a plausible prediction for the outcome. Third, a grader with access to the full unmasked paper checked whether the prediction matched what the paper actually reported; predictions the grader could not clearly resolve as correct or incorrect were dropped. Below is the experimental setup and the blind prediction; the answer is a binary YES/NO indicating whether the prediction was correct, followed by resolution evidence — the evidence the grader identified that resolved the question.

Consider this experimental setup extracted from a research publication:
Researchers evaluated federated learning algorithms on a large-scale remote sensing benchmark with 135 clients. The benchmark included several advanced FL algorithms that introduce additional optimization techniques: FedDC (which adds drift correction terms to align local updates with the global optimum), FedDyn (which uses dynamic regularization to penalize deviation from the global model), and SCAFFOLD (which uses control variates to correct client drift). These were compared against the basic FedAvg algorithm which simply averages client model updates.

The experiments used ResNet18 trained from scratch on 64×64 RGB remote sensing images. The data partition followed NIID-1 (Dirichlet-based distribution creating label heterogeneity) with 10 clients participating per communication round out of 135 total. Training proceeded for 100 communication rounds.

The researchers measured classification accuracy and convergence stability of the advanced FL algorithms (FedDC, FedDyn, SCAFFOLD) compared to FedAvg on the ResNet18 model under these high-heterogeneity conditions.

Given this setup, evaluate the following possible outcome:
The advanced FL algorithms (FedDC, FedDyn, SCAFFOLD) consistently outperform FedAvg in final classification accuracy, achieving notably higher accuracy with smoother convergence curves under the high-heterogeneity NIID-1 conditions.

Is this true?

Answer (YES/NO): NO